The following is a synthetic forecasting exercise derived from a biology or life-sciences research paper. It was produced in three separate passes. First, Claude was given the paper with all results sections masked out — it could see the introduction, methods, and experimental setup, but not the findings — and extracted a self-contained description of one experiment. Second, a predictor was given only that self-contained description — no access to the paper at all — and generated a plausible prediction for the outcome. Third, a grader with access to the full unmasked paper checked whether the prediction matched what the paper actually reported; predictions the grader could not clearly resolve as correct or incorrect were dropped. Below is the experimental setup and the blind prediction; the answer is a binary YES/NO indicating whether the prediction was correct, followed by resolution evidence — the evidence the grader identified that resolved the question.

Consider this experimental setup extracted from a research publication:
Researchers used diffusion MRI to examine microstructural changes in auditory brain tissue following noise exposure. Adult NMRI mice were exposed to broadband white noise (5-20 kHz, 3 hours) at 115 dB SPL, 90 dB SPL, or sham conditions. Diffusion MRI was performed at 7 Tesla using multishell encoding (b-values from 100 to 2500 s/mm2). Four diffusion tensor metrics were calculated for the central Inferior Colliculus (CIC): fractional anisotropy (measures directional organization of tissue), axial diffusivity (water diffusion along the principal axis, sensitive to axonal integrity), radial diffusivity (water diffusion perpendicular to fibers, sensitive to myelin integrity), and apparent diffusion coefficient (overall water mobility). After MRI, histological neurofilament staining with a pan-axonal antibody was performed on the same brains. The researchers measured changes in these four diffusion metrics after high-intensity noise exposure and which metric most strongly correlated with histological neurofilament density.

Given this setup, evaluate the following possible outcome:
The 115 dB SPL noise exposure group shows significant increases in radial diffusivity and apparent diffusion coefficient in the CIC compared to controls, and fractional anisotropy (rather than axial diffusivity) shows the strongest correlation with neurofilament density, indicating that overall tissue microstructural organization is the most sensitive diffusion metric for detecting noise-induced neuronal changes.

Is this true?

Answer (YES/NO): NO